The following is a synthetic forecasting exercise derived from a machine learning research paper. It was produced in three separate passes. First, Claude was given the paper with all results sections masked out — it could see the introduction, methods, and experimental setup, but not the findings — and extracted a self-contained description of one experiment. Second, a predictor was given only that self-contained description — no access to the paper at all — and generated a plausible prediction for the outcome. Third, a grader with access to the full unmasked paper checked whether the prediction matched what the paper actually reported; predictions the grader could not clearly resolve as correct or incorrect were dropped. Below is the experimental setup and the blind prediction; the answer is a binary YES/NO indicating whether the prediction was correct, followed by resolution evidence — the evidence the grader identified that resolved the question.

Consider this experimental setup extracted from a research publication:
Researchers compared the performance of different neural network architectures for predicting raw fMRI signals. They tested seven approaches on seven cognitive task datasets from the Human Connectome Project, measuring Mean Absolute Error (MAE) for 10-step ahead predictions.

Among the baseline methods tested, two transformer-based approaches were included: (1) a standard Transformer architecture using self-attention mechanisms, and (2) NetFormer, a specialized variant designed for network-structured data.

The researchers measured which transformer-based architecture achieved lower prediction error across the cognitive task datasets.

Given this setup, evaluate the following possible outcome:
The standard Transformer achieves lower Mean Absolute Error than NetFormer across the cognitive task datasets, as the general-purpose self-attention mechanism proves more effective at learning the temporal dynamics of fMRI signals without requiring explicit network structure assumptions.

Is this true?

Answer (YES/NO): NO